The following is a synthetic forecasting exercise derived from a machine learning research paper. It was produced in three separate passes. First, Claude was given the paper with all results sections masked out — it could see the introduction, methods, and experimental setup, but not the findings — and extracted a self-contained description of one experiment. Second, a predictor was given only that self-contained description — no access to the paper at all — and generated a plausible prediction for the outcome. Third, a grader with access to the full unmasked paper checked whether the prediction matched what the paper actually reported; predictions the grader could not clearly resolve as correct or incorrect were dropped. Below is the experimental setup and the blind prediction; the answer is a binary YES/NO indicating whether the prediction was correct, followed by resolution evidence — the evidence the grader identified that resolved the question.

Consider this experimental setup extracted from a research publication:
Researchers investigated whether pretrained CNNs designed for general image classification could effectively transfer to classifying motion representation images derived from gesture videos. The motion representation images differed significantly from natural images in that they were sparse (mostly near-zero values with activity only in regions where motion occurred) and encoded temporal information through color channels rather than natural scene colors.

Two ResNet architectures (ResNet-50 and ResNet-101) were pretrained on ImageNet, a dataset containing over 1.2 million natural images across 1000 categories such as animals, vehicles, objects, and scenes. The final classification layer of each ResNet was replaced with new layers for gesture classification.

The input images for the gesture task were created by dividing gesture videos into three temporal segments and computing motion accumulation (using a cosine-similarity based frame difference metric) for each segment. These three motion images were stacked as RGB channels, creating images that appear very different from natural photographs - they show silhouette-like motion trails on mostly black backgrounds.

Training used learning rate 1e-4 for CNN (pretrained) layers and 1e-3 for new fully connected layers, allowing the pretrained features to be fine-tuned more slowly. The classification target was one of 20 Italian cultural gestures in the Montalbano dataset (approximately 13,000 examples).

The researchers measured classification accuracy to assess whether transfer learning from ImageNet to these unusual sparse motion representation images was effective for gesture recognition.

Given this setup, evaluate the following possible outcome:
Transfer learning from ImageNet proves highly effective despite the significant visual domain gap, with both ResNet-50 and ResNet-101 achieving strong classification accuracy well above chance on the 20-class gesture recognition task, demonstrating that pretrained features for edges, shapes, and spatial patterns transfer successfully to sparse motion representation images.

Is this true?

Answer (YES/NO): YES